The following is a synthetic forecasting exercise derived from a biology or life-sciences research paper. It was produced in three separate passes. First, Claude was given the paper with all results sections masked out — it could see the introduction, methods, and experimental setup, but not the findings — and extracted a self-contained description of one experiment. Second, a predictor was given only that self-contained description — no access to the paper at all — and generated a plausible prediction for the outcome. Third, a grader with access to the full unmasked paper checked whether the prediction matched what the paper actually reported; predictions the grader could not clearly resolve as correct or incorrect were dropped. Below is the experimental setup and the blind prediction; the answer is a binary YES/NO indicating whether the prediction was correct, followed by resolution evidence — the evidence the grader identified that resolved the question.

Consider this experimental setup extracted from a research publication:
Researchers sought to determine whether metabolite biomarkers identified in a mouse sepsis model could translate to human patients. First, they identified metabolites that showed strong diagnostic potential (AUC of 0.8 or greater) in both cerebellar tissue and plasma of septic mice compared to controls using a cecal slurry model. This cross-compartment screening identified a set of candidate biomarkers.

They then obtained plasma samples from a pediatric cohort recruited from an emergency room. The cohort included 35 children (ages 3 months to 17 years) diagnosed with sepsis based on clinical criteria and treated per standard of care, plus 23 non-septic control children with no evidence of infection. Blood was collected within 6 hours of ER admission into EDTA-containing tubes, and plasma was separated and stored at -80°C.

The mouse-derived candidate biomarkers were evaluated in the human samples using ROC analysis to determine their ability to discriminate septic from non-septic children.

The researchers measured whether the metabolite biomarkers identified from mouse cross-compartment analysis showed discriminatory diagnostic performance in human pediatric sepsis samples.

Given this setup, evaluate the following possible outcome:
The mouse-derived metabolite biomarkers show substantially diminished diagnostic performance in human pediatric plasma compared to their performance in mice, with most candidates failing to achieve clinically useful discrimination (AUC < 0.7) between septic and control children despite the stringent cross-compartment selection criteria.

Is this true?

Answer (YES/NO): NO